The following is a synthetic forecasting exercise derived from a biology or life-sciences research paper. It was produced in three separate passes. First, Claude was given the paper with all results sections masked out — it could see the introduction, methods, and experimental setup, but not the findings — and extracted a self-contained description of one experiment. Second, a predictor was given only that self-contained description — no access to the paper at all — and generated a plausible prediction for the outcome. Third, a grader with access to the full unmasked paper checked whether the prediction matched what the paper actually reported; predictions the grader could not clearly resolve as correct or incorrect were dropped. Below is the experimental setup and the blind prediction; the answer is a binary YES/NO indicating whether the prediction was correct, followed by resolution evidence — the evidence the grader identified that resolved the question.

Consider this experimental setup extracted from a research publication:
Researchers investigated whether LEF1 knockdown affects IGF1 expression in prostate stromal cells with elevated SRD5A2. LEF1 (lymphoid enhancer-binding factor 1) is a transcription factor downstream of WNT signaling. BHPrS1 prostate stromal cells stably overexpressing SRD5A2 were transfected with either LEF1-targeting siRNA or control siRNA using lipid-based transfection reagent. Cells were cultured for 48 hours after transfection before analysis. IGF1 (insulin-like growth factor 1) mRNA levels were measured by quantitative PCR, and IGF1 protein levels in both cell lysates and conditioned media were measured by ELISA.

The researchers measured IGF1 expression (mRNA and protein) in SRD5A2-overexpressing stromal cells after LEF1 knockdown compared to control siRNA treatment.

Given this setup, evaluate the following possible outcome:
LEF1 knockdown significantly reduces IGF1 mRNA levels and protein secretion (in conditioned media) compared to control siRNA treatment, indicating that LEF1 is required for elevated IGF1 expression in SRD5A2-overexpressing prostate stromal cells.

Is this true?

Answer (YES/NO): NO